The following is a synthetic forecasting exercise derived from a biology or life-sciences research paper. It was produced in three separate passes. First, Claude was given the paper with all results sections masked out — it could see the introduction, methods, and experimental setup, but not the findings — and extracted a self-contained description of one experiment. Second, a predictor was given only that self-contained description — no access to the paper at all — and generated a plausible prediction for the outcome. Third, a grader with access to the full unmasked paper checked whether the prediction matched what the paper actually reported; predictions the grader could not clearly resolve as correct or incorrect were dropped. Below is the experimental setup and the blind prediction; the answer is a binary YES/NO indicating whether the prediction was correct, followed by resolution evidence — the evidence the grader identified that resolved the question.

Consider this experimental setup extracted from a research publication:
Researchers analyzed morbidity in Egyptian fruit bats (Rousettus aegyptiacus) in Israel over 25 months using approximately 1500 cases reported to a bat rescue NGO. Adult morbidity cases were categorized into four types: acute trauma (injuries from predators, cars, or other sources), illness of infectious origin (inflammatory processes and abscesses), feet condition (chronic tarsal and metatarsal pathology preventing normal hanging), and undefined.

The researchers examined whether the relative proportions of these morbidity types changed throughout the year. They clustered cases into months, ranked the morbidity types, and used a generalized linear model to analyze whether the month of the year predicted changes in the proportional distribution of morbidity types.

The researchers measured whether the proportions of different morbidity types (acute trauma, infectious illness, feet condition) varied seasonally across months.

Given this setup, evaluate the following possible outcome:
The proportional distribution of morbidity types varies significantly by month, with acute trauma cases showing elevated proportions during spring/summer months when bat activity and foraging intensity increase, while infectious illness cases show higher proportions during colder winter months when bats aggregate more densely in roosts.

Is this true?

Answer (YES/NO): NO